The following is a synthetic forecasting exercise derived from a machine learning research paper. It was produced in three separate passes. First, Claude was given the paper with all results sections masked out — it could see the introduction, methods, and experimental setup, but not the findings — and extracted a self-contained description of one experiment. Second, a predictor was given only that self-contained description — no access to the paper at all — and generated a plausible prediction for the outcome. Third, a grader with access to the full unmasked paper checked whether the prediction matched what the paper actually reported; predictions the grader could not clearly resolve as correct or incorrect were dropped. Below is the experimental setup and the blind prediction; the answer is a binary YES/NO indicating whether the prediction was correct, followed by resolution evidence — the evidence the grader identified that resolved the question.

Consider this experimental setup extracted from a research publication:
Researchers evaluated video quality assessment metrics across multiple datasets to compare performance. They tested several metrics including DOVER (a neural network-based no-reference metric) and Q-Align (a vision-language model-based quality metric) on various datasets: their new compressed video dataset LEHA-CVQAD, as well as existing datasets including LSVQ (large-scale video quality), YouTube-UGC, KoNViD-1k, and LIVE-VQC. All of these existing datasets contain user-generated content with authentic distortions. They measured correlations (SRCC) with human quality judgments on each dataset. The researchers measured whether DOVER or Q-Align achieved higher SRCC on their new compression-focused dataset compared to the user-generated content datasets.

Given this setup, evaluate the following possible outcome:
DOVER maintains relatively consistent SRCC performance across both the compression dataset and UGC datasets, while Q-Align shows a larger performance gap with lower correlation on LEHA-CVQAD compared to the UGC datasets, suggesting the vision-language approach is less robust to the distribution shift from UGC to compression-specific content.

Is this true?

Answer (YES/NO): NO